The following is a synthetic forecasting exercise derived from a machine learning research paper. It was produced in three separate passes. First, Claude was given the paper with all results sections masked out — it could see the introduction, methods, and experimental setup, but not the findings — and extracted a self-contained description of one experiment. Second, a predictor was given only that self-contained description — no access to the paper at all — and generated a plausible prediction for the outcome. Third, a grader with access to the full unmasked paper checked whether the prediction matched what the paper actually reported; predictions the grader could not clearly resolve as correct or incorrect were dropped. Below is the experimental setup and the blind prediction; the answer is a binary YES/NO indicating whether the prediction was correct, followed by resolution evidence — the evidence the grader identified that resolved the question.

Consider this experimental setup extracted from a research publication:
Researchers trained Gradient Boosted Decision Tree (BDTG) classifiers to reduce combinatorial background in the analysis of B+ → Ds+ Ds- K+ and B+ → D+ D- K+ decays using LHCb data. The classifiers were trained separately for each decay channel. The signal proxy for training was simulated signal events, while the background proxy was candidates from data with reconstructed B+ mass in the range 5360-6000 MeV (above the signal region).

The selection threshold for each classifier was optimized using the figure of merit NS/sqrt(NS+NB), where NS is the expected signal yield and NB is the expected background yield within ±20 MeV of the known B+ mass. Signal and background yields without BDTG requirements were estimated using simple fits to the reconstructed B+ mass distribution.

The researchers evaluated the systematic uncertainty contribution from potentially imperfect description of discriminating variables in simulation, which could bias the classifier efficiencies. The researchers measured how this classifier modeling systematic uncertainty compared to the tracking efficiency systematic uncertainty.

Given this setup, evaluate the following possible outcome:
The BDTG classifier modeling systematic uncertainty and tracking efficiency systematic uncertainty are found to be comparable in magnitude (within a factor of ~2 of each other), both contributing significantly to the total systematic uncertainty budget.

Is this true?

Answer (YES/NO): YES